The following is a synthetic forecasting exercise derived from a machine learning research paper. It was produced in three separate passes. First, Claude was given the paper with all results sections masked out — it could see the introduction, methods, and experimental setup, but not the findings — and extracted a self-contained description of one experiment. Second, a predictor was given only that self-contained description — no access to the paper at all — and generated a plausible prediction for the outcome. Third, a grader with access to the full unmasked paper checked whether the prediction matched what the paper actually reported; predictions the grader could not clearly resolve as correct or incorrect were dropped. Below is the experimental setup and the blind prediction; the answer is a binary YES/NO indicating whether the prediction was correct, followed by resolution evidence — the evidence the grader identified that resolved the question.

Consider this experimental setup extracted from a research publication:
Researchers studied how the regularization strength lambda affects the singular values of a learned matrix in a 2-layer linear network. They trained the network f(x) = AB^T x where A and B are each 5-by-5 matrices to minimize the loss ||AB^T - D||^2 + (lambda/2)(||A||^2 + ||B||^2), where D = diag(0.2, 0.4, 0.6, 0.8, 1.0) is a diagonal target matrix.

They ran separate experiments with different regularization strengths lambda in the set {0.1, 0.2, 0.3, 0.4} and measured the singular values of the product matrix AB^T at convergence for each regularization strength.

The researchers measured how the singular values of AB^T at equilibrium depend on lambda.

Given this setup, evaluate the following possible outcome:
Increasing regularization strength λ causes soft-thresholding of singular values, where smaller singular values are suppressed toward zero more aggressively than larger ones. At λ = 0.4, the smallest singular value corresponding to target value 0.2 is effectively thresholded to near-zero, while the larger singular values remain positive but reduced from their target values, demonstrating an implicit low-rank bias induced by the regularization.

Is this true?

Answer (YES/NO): YES